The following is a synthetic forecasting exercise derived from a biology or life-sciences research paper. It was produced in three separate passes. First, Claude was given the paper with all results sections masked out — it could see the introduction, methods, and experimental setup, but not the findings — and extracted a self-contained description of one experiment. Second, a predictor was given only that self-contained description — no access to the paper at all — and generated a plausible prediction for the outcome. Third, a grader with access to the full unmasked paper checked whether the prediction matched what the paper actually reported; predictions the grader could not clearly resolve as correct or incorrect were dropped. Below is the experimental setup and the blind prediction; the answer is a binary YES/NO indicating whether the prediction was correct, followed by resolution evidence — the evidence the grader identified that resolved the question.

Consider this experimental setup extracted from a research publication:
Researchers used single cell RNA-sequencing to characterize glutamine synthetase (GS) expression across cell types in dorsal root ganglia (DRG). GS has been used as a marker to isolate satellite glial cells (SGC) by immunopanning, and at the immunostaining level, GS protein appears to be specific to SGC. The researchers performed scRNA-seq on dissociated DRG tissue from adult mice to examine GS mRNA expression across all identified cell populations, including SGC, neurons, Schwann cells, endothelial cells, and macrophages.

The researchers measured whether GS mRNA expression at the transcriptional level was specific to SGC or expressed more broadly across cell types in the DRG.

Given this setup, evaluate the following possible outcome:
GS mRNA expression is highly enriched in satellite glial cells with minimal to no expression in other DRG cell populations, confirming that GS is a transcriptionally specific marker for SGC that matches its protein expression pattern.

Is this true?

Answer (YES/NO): NO